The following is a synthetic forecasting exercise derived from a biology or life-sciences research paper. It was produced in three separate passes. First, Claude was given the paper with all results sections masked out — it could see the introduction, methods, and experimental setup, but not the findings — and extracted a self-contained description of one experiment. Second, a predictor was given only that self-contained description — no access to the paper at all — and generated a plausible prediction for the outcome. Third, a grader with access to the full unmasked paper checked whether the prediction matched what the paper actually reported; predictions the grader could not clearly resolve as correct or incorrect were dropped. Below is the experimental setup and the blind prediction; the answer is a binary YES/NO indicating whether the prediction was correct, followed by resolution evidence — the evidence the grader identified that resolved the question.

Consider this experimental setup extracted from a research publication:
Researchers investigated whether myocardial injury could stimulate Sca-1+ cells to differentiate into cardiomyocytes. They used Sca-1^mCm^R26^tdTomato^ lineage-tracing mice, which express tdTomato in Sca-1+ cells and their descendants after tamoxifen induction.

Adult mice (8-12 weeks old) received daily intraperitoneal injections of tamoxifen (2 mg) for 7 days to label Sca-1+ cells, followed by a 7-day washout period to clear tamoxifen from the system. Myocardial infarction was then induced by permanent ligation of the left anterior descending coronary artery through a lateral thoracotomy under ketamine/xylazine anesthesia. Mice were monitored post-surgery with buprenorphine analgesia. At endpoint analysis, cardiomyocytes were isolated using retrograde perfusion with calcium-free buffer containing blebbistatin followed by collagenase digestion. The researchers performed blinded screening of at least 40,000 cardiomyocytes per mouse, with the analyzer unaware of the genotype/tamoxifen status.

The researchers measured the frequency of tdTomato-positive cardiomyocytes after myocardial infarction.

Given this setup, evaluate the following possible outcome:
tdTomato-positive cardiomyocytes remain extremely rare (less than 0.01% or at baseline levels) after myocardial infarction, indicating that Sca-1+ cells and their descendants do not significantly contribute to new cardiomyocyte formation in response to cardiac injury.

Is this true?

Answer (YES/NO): YES